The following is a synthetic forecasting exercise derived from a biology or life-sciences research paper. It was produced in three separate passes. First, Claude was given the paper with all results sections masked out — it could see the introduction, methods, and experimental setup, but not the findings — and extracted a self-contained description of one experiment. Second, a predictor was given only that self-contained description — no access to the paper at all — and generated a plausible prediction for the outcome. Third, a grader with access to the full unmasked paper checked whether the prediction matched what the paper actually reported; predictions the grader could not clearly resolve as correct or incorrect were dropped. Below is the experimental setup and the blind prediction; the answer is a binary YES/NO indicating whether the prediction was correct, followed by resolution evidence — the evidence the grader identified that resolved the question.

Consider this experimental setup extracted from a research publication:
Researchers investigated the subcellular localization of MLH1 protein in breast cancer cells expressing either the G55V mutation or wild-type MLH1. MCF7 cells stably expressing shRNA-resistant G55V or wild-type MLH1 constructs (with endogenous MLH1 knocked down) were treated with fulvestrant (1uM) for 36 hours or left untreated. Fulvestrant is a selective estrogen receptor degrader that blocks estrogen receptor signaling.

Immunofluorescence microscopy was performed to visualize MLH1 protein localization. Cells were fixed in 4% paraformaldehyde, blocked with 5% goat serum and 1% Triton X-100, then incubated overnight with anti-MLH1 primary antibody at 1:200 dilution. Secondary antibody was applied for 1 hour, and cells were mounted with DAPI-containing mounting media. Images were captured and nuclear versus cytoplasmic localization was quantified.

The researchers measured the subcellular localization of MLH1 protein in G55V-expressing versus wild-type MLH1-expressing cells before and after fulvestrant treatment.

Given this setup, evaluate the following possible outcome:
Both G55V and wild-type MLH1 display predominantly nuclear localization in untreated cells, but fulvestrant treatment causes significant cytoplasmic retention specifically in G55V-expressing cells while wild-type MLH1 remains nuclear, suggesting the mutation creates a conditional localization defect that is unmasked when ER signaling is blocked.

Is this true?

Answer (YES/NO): NO